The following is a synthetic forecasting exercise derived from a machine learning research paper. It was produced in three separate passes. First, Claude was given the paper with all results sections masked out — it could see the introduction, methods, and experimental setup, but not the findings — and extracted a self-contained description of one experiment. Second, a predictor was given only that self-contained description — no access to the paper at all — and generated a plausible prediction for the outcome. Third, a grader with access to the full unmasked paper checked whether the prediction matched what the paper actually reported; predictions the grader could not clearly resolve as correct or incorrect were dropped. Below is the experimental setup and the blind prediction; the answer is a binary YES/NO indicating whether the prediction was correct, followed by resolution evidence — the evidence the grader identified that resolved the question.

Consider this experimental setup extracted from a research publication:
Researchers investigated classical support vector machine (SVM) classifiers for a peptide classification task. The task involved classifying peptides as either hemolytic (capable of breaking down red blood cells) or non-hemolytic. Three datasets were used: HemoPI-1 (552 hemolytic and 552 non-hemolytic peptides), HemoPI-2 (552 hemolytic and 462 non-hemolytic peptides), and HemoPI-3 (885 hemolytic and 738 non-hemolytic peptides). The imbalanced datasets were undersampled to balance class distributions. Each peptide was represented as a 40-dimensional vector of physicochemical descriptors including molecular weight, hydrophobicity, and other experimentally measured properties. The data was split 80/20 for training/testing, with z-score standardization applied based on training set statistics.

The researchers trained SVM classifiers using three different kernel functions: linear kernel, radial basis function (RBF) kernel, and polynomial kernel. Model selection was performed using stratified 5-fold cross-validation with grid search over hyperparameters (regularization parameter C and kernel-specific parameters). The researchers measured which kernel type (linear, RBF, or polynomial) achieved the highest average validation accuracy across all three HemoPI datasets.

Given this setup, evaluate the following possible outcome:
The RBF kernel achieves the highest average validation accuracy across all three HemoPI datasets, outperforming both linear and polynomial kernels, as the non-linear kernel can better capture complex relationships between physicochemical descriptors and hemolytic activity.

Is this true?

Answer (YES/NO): YES